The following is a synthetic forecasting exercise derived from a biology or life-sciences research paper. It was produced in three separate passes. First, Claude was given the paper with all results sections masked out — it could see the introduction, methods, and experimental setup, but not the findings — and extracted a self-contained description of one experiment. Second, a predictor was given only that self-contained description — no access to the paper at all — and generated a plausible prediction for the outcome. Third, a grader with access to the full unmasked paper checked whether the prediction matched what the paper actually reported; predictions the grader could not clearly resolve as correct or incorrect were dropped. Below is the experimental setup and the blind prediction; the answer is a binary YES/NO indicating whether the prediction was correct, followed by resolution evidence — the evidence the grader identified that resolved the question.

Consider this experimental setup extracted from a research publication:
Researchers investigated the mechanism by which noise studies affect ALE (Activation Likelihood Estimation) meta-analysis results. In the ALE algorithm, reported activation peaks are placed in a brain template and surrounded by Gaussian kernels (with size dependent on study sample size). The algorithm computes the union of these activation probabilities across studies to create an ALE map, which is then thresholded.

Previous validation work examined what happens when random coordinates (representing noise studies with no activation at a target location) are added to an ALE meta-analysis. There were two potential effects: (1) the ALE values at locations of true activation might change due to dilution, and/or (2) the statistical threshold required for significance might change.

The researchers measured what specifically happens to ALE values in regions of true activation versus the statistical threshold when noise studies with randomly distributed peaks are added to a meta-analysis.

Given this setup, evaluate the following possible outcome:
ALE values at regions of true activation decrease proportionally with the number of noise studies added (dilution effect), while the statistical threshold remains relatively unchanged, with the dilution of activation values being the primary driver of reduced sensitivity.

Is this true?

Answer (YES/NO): NO